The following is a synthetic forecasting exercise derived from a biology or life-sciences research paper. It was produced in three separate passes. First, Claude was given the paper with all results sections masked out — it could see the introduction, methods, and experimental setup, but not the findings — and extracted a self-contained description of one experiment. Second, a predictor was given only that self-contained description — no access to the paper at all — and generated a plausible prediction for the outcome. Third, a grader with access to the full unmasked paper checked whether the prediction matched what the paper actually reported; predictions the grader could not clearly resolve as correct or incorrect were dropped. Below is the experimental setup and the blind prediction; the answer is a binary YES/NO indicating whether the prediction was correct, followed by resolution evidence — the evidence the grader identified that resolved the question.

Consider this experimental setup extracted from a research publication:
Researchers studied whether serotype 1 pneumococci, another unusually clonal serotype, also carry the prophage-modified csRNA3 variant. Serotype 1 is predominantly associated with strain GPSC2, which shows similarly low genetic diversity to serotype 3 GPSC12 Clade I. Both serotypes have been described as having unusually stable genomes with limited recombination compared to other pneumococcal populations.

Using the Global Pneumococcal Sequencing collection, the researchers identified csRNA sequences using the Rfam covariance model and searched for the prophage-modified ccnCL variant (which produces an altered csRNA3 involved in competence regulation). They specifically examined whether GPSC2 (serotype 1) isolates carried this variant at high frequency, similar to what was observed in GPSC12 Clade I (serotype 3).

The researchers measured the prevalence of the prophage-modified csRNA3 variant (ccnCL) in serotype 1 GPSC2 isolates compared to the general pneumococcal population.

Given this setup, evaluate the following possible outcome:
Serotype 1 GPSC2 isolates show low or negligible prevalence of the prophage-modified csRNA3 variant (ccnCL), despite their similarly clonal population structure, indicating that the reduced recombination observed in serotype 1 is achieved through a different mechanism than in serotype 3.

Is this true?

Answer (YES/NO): NO